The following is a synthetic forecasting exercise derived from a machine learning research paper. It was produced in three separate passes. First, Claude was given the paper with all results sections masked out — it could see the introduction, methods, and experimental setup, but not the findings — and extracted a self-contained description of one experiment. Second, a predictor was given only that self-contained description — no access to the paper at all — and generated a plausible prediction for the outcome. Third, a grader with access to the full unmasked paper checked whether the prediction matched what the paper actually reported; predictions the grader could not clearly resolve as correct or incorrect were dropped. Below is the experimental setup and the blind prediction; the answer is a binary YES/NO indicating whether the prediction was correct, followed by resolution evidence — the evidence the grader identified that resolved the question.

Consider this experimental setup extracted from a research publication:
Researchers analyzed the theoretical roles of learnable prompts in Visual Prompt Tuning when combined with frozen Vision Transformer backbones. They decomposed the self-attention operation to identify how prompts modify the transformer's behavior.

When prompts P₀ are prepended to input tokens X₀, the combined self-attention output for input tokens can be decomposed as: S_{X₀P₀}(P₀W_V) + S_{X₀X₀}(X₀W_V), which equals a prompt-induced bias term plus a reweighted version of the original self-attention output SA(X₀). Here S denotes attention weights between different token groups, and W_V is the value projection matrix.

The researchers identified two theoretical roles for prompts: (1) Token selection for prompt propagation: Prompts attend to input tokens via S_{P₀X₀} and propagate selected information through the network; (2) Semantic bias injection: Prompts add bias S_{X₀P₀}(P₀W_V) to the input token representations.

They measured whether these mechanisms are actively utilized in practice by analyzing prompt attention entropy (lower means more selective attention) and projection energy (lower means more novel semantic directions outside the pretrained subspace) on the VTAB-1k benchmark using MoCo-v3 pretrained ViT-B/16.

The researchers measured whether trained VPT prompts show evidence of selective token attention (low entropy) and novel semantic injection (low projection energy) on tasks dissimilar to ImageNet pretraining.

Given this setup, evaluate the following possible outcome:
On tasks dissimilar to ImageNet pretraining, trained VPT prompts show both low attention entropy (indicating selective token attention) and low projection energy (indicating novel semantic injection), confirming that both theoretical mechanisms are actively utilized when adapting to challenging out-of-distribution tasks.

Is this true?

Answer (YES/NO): NO